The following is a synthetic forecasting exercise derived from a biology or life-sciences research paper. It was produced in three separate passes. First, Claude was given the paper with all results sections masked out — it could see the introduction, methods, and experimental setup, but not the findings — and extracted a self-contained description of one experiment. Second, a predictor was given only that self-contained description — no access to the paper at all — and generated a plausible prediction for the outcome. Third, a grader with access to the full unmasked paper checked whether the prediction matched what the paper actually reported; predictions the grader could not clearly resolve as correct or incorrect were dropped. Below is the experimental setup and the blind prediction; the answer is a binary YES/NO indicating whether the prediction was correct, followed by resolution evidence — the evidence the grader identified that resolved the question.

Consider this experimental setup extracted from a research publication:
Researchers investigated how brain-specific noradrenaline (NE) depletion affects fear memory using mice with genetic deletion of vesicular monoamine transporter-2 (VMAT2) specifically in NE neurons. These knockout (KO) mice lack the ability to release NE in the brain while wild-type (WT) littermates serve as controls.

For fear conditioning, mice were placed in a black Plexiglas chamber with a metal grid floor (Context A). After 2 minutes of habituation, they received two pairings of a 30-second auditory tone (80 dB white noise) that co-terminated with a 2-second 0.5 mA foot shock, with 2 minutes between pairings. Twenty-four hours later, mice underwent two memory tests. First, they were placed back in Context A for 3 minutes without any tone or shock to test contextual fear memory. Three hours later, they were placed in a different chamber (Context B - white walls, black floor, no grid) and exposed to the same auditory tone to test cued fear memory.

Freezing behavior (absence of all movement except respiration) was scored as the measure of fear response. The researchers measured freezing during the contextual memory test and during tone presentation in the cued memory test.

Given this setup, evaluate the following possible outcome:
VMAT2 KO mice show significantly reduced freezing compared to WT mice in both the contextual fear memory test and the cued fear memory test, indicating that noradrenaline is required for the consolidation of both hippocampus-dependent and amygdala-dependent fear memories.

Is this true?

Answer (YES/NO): NO